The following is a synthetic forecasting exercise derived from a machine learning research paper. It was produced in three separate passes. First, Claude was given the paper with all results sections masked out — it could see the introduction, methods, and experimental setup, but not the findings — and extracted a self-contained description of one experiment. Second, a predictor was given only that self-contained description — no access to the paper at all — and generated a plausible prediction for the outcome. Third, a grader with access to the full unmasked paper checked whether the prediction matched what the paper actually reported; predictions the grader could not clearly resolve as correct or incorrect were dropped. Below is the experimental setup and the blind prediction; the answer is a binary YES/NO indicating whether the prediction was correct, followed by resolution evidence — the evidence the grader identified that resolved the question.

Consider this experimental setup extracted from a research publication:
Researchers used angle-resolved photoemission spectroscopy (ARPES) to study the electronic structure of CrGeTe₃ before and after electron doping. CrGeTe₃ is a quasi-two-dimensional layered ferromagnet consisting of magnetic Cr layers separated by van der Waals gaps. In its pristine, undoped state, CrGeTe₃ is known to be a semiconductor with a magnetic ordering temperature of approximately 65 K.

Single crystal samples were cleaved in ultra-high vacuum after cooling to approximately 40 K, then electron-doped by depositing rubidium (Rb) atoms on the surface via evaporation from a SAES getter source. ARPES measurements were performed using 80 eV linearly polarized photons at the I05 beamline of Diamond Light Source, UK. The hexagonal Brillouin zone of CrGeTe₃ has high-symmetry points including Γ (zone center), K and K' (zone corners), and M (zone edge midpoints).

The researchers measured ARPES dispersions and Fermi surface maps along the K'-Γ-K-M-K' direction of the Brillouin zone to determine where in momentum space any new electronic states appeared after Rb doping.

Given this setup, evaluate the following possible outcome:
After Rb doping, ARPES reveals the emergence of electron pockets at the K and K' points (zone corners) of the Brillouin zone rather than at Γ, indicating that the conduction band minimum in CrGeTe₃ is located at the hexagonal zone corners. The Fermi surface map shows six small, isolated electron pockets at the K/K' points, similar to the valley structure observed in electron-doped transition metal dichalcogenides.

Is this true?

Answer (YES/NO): YES